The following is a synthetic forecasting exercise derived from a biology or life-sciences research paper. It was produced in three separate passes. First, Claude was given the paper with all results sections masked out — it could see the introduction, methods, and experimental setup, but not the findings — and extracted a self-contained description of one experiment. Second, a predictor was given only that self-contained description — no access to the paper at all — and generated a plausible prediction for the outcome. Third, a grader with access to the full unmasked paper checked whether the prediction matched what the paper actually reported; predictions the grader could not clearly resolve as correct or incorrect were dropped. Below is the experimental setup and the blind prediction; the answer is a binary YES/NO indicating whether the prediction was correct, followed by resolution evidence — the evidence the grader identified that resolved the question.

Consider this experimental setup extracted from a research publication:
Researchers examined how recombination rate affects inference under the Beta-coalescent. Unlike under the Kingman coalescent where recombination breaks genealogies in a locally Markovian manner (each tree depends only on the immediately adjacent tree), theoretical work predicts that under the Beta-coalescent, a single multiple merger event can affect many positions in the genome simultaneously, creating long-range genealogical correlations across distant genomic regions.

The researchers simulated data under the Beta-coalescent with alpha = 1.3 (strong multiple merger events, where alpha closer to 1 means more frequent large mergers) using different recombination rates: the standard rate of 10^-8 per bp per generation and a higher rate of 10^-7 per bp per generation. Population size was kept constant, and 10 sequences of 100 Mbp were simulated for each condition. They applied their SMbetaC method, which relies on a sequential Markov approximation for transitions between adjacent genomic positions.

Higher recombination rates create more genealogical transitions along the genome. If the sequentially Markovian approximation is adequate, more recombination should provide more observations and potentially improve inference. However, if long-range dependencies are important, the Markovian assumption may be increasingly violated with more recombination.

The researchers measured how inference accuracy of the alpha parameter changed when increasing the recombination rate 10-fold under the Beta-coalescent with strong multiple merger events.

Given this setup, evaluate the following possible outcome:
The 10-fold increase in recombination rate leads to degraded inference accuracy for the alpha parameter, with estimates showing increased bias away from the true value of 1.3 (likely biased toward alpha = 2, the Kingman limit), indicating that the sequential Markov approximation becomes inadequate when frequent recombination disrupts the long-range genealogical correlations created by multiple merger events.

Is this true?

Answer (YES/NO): NO